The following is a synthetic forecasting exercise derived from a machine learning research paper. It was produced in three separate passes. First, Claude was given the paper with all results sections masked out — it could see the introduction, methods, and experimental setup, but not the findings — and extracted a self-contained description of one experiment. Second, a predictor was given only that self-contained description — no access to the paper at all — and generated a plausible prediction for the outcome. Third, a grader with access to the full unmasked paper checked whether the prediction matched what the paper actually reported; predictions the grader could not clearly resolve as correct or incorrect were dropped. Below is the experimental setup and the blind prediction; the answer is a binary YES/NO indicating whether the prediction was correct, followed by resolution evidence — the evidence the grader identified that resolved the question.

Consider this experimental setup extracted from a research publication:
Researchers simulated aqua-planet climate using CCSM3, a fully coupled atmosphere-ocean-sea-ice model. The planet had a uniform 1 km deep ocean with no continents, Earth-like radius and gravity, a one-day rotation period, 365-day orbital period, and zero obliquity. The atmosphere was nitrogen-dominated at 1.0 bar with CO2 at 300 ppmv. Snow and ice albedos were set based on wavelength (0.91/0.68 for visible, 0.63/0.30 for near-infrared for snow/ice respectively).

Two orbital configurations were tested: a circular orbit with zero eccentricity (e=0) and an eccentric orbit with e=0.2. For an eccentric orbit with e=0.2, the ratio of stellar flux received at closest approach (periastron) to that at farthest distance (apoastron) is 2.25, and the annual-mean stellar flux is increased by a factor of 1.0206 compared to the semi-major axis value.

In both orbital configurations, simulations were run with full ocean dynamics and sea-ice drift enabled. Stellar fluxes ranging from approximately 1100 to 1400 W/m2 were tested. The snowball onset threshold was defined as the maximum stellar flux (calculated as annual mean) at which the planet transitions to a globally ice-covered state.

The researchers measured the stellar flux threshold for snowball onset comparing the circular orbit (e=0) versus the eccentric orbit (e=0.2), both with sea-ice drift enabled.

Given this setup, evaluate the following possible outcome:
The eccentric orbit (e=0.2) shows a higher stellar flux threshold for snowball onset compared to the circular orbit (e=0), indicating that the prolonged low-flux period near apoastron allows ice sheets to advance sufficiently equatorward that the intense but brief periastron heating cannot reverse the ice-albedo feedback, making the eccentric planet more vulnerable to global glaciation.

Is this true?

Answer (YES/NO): NO